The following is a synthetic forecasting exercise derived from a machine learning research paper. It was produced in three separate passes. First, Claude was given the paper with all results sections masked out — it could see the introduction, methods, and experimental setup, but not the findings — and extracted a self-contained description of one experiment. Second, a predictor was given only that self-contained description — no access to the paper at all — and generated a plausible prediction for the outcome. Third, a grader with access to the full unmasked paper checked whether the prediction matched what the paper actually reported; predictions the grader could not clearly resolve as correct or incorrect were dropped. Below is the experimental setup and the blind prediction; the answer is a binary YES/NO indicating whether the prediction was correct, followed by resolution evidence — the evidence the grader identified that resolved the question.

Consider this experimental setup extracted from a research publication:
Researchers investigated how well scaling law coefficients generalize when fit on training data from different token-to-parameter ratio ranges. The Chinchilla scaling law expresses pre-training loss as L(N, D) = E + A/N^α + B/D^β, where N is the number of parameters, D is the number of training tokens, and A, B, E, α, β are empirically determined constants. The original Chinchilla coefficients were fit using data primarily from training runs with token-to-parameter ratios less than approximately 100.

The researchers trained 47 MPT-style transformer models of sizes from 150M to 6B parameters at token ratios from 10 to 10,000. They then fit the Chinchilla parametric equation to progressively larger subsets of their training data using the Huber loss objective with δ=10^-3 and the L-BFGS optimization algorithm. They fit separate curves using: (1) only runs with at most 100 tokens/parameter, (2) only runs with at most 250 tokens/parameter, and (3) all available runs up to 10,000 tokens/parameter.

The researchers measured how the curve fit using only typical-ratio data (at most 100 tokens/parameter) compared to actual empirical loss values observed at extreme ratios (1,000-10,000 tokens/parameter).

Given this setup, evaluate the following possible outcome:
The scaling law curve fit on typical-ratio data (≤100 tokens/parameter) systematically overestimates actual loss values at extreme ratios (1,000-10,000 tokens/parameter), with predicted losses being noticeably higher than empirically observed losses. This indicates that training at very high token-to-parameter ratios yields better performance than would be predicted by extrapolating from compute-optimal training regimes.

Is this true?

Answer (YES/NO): NO